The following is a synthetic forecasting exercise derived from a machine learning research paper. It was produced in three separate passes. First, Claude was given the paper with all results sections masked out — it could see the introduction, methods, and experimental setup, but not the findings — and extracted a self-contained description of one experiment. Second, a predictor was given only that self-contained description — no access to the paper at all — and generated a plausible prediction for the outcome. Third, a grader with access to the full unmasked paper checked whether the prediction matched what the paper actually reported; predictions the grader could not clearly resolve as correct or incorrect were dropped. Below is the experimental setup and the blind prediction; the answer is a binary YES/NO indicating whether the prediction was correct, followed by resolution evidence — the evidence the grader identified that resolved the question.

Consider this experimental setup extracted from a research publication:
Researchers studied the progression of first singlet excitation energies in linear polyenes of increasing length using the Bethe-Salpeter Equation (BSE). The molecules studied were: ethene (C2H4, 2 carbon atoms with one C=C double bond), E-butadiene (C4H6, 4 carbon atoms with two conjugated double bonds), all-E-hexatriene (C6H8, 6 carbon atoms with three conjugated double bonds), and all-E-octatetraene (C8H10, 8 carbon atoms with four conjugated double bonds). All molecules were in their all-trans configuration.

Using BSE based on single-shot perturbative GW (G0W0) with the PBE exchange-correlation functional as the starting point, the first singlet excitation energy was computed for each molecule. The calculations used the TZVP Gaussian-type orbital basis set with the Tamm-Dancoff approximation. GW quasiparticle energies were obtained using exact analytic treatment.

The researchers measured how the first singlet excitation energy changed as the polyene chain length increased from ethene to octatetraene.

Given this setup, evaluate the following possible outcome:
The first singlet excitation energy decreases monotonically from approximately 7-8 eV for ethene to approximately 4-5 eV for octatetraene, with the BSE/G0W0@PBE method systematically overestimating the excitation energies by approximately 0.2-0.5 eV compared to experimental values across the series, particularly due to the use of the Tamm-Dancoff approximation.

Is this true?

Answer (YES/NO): NO